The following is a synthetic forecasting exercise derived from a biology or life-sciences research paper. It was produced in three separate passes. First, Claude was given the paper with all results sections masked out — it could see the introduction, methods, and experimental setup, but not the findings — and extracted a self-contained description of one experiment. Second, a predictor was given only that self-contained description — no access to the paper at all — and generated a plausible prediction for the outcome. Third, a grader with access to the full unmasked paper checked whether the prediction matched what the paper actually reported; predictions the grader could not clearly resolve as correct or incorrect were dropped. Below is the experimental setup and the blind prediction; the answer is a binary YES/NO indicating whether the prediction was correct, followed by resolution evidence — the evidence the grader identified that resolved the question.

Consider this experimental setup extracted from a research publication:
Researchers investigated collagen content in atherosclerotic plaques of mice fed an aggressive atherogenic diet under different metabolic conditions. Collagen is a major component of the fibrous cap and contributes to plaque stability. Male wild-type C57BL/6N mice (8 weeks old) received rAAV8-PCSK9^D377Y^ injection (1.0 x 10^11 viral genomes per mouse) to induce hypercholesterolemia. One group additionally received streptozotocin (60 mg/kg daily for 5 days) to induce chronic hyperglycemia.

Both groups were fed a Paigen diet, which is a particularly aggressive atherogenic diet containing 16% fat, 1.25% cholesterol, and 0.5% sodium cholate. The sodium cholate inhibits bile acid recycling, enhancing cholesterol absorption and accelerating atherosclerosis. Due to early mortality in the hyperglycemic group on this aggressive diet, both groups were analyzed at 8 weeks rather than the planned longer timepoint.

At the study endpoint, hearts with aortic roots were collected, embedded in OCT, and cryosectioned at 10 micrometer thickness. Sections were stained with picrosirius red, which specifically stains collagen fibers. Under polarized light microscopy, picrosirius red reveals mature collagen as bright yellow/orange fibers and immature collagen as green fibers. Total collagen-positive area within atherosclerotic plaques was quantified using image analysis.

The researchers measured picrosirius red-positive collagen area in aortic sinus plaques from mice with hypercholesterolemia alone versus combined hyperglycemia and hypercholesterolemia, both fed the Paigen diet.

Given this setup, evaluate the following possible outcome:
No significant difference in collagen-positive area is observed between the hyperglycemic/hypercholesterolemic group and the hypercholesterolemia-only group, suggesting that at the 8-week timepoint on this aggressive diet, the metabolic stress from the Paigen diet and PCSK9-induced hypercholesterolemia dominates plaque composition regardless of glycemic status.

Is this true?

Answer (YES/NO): NO